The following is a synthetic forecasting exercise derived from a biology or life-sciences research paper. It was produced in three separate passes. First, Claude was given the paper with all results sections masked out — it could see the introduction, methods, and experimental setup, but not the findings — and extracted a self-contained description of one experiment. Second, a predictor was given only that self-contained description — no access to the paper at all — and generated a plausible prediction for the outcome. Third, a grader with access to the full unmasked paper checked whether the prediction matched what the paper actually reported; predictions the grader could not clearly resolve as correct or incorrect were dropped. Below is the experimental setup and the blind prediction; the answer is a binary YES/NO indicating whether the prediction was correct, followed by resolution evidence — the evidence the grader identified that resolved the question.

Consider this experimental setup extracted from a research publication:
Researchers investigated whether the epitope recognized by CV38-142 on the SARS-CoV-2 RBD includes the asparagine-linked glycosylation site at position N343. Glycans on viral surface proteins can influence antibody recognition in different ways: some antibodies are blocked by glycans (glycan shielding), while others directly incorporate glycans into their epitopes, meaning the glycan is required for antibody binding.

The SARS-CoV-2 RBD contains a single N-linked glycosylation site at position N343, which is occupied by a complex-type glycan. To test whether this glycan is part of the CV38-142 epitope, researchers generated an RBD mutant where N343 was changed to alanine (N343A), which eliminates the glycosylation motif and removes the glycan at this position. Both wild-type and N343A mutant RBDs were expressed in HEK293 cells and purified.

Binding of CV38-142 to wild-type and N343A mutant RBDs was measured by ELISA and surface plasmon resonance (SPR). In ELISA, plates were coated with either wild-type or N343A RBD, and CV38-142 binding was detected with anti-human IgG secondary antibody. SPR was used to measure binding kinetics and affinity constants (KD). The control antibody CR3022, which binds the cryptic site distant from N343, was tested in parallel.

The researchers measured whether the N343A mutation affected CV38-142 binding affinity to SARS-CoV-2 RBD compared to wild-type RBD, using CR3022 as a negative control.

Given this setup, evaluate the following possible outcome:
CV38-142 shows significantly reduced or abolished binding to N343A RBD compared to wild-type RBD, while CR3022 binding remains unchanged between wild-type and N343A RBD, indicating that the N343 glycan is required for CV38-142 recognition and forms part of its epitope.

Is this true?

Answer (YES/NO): YES